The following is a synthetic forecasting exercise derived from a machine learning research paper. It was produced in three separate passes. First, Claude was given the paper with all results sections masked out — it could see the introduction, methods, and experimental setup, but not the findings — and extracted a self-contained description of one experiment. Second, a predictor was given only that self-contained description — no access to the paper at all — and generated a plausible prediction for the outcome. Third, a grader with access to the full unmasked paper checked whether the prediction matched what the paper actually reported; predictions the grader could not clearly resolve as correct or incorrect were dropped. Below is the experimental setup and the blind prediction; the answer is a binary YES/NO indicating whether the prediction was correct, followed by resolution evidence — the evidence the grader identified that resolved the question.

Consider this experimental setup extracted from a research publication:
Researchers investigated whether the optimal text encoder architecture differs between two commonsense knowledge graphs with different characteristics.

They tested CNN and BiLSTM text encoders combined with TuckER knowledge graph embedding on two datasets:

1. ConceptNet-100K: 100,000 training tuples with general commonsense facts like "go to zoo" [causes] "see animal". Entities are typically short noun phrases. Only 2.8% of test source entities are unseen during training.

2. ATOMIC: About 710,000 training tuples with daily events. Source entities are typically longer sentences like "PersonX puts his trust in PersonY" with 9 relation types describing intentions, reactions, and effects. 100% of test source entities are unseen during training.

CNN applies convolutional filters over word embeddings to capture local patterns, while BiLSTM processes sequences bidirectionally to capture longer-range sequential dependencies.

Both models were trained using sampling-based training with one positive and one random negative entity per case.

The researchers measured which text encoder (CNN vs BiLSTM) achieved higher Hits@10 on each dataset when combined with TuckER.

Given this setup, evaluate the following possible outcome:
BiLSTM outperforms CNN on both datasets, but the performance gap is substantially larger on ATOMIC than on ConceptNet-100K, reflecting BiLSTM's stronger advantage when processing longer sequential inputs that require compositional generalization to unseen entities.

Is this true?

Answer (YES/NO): NO